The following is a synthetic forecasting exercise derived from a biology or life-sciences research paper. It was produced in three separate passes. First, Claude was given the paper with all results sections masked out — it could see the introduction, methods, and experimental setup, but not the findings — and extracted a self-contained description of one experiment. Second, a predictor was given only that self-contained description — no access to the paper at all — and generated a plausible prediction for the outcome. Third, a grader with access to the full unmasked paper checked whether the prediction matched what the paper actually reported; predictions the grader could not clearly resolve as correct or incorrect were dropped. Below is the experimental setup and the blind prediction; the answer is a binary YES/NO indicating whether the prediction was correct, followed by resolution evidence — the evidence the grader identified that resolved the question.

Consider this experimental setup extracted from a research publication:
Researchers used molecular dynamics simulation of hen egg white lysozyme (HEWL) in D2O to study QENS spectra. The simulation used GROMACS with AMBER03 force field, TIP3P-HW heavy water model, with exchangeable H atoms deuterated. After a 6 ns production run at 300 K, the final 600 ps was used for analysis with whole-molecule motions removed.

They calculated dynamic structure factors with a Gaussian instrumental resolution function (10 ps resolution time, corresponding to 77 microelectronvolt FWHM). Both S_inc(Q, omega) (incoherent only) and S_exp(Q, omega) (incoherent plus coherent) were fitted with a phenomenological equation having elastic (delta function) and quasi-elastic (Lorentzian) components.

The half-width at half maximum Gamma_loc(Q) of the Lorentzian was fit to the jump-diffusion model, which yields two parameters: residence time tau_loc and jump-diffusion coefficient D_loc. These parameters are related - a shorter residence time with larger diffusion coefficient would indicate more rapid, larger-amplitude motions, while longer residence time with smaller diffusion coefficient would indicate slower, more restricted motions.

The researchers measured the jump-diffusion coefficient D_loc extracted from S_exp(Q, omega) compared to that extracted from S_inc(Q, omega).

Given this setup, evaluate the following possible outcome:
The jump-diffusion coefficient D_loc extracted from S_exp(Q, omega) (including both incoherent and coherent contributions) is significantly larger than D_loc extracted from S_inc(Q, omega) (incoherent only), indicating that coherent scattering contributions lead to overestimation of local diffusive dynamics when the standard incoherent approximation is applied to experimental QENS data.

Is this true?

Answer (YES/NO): YES